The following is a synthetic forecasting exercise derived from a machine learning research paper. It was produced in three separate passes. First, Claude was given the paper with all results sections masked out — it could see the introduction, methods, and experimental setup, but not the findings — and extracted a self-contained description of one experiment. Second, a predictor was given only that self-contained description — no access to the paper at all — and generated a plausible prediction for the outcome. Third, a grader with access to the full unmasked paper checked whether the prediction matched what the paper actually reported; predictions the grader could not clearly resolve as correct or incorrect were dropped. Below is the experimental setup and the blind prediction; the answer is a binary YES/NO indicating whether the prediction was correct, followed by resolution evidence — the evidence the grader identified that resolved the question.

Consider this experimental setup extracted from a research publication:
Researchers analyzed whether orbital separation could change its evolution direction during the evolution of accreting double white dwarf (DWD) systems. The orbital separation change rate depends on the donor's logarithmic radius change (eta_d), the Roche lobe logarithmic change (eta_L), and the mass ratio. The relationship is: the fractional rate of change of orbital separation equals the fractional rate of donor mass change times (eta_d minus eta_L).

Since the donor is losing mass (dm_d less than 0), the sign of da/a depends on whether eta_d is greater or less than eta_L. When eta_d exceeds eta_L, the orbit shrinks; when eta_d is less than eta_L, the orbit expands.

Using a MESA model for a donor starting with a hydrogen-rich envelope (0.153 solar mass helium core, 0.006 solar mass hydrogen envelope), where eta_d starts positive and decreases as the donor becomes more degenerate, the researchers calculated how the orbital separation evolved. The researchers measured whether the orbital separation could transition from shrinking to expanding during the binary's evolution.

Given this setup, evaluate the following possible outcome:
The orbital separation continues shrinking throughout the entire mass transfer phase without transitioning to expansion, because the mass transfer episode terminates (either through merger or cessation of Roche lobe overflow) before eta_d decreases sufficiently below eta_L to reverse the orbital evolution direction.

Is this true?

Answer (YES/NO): NO